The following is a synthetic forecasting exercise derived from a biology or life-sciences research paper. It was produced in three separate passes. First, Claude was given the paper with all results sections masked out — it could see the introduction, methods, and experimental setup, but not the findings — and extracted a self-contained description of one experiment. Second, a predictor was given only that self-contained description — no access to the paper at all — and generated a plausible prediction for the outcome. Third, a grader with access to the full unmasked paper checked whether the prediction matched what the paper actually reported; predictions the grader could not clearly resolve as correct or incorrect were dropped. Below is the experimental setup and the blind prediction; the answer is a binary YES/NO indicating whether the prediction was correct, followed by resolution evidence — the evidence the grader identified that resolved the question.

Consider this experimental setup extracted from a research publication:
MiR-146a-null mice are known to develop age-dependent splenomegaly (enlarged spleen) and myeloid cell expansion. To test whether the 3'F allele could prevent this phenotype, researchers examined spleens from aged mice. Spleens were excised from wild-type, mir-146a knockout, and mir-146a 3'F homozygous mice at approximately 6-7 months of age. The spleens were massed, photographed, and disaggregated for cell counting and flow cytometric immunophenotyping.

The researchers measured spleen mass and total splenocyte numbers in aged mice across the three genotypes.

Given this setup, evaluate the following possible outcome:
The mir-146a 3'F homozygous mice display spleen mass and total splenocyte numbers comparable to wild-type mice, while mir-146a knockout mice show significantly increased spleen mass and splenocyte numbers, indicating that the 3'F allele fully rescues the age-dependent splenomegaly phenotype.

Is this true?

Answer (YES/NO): YES